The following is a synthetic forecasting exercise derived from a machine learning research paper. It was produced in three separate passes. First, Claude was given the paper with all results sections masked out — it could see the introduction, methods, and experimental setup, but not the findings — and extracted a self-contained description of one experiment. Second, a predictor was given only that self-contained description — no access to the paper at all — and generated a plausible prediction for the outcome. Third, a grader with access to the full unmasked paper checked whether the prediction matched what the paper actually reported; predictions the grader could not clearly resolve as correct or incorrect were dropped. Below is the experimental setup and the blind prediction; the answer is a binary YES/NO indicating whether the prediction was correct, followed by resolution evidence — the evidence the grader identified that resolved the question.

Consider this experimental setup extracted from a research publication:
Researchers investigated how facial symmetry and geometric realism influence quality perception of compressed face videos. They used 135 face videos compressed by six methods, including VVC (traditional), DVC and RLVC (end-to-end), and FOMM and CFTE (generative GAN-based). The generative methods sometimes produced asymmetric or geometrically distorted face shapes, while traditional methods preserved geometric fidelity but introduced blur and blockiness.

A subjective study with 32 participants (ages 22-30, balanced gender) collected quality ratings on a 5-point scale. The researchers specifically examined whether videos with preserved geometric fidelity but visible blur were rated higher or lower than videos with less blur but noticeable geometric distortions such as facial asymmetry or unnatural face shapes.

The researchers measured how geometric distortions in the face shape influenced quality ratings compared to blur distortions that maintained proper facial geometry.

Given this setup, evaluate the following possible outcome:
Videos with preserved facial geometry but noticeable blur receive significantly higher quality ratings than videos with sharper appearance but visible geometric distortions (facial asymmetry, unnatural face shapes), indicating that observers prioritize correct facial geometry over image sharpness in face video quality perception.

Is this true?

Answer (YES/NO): NO